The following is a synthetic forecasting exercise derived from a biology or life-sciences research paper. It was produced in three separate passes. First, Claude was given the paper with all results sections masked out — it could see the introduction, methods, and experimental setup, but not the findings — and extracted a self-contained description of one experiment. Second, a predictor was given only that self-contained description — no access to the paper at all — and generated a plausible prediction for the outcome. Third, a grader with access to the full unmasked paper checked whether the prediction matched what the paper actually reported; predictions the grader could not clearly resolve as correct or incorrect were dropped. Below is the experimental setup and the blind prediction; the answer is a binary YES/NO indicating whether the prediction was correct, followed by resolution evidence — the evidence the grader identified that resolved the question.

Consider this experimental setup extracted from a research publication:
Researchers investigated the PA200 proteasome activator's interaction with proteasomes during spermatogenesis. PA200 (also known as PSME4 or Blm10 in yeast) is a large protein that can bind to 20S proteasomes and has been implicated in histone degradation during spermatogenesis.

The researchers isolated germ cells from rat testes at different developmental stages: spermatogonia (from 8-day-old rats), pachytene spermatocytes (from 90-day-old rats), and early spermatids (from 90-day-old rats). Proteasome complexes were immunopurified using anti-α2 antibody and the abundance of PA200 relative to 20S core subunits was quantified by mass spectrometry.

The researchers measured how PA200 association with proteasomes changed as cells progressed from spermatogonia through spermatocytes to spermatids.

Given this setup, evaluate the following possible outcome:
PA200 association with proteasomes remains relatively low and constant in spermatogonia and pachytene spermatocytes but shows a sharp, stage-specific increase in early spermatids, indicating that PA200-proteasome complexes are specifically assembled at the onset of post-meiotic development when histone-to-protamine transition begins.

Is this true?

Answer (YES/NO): NO